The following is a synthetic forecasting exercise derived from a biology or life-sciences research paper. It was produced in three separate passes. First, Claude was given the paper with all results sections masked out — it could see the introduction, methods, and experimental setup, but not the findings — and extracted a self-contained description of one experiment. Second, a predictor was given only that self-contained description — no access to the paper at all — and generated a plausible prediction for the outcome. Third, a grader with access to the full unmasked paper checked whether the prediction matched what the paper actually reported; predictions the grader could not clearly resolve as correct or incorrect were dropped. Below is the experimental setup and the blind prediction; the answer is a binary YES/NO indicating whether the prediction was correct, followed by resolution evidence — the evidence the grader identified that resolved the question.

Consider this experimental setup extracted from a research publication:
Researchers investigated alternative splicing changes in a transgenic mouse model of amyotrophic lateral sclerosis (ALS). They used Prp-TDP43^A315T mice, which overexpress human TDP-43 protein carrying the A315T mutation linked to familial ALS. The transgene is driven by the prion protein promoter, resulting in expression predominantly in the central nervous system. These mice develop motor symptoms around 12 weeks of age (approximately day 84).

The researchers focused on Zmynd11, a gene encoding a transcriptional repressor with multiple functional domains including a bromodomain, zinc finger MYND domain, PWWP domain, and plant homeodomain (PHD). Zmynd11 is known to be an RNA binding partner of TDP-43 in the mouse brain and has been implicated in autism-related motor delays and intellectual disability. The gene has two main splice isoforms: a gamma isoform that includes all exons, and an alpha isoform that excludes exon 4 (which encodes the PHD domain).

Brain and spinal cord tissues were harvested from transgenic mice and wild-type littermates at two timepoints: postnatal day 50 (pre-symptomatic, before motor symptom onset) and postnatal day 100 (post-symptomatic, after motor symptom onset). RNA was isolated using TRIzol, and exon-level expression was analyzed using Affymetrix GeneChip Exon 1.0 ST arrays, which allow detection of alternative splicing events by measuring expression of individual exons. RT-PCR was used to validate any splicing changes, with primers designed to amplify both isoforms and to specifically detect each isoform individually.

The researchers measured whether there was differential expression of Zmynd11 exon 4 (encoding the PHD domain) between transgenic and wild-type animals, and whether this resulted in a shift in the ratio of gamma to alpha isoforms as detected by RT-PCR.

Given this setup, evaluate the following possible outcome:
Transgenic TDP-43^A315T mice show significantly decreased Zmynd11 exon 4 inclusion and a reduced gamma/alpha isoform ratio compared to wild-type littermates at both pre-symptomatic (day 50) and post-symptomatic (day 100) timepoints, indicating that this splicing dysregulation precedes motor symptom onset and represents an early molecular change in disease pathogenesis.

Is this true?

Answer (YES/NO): YES